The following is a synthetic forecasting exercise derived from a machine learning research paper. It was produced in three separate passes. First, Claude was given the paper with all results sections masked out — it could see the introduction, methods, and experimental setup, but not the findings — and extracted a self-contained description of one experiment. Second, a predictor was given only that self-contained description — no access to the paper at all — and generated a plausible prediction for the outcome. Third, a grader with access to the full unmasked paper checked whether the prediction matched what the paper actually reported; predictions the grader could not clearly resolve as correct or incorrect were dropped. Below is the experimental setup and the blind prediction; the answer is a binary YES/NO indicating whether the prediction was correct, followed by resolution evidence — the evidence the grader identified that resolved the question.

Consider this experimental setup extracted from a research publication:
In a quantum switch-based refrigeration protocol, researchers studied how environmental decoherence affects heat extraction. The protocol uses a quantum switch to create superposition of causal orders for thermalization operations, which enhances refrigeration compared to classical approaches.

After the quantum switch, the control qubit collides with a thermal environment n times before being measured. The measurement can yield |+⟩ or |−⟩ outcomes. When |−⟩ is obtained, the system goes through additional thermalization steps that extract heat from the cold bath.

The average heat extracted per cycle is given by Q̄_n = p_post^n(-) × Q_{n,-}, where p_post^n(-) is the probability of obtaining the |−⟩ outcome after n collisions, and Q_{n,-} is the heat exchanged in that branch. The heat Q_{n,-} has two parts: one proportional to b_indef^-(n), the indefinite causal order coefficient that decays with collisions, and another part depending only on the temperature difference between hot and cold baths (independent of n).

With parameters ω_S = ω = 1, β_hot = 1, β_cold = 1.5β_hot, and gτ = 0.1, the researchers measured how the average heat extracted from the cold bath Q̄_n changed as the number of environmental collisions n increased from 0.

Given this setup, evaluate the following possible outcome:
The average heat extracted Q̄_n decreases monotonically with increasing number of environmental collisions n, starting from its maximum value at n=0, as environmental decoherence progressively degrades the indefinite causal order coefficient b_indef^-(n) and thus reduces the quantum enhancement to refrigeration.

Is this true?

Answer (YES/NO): YES